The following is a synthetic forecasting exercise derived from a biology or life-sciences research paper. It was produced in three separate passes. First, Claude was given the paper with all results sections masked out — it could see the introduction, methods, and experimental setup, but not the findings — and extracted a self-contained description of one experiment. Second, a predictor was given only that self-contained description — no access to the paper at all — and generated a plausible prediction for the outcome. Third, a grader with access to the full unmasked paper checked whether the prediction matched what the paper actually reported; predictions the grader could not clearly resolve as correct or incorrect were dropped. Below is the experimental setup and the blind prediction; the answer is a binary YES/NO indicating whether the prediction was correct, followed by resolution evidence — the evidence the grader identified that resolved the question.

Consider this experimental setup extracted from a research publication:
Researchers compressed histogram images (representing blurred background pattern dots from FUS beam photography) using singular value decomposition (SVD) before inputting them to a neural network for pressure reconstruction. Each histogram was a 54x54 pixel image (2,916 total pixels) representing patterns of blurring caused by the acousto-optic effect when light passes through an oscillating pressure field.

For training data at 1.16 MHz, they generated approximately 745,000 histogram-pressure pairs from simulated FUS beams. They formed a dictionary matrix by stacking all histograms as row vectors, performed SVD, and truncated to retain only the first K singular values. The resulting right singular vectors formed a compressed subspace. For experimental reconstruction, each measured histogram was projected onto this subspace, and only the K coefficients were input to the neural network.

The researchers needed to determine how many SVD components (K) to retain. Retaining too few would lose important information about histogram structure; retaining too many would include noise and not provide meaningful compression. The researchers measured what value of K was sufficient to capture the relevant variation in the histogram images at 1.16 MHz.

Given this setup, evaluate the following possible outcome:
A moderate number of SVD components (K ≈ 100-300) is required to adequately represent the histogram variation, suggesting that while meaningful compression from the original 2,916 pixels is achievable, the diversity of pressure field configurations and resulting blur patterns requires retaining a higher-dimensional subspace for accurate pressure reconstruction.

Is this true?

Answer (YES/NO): YES